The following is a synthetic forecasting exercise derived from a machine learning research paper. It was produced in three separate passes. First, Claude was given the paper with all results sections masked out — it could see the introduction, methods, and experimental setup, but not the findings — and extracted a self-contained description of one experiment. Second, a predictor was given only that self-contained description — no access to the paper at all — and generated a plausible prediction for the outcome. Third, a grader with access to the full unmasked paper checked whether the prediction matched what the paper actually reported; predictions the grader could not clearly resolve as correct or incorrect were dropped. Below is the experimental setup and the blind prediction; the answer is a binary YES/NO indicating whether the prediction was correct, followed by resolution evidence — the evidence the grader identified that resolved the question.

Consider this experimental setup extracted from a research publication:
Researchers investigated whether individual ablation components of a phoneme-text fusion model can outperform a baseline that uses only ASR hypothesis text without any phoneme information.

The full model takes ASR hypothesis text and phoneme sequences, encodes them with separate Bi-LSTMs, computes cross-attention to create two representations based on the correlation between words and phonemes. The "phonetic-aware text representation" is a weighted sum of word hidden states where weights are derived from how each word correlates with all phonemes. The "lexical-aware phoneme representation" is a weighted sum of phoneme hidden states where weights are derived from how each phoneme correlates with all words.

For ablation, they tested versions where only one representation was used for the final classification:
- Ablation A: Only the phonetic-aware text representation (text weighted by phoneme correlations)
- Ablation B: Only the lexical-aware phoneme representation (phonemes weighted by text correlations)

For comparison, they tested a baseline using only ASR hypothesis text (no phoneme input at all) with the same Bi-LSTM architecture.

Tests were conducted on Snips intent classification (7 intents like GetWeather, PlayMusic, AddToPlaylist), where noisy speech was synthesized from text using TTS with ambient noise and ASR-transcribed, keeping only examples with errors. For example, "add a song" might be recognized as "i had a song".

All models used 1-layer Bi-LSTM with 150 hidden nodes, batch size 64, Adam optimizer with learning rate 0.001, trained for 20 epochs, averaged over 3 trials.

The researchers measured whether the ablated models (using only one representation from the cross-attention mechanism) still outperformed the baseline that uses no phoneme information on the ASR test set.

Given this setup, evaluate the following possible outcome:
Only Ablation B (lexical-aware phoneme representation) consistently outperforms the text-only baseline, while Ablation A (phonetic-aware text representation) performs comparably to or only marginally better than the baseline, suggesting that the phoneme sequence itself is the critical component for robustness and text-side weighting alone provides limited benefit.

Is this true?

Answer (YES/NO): NO